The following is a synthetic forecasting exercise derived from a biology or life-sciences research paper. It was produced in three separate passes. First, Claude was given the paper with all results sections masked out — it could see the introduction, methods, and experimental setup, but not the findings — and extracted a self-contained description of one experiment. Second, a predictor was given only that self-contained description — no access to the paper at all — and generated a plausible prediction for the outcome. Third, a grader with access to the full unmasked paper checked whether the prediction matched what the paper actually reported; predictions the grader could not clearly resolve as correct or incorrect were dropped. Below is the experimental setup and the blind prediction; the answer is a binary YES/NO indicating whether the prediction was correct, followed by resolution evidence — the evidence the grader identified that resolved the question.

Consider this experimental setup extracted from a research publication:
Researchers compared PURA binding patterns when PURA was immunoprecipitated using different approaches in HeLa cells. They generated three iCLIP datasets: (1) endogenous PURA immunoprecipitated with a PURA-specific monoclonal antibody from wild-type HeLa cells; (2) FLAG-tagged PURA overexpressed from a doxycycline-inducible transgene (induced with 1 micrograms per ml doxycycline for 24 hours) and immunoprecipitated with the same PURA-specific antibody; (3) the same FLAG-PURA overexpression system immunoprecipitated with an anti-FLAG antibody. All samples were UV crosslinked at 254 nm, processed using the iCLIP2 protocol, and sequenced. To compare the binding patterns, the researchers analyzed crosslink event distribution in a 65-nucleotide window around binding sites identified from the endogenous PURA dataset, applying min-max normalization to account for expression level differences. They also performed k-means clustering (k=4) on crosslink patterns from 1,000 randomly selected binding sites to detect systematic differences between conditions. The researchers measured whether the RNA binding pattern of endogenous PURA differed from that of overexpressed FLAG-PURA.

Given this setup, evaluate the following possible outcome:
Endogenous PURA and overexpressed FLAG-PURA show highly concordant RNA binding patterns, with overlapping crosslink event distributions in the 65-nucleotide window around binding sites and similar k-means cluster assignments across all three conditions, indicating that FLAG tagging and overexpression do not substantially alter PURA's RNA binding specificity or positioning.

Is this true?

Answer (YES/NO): NO